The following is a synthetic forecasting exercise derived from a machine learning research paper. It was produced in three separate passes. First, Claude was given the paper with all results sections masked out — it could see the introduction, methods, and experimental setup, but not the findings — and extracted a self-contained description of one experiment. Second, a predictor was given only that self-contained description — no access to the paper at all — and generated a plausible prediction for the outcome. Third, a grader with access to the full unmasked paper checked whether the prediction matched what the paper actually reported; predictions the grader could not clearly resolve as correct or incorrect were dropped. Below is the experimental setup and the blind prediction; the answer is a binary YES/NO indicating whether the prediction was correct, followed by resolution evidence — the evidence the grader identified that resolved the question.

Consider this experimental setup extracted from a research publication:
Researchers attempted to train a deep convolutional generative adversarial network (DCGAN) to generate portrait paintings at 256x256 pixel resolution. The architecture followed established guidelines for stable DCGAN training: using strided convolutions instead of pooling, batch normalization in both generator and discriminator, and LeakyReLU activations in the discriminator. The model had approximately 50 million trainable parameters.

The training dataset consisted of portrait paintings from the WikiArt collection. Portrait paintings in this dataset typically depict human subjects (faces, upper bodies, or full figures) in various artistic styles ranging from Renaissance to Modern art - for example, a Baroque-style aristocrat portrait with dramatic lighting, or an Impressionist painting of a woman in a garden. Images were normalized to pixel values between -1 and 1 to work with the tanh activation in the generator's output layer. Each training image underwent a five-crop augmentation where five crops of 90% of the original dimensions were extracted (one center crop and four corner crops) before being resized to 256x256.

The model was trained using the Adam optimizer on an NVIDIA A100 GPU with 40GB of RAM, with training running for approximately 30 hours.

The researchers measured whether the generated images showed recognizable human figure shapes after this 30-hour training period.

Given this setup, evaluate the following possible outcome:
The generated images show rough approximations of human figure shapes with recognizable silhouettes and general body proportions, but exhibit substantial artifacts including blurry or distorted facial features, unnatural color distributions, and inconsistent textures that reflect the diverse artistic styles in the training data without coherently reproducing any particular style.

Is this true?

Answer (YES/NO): NO